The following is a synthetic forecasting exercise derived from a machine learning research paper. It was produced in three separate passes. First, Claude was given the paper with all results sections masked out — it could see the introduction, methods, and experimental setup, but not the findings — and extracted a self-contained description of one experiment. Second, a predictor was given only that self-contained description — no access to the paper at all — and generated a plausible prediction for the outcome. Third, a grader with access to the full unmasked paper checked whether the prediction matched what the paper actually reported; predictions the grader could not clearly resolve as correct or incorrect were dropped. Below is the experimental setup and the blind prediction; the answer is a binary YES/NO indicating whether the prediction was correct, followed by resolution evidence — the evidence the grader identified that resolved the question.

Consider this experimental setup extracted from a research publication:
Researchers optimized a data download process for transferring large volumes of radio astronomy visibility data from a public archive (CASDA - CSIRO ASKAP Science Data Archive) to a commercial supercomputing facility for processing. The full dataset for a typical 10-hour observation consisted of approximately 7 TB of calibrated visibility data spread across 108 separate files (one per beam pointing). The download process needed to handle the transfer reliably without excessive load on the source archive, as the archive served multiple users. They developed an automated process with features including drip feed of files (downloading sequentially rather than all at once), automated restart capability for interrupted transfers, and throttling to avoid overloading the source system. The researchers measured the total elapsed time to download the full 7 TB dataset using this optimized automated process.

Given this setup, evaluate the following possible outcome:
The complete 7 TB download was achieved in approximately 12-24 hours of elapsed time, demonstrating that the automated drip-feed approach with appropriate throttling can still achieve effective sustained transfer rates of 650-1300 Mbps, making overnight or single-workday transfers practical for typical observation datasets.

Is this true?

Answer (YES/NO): NO